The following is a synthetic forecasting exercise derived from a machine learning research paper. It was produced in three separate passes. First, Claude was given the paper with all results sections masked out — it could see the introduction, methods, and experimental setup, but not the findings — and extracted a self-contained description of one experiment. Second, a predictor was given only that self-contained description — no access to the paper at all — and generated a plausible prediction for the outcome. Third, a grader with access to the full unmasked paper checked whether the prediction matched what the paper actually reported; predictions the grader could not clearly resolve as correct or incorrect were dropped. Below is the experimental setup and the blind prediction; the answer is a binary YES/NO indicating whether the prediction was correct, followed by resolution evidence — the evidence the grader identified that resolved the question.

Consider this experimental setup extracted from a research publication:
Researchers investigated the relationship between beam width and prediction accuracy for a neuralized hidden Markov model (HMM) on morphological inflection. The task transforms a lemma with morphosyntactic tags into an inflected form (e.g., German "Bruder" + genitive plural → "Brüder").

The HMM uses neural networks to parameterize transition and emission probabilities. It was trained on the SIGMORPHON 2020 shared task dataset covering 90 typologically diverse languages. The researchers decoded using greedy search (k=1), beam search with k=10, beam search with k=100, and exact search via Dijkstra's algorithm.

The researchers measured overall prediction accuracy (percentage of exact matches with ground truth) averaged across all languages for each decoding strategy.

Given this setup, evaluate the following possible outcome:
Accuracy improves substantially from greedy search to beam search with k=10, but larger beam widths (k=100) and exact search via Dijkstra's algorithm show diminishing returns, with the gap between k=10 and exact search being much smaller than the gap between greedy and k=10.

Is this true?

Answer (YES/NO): NO